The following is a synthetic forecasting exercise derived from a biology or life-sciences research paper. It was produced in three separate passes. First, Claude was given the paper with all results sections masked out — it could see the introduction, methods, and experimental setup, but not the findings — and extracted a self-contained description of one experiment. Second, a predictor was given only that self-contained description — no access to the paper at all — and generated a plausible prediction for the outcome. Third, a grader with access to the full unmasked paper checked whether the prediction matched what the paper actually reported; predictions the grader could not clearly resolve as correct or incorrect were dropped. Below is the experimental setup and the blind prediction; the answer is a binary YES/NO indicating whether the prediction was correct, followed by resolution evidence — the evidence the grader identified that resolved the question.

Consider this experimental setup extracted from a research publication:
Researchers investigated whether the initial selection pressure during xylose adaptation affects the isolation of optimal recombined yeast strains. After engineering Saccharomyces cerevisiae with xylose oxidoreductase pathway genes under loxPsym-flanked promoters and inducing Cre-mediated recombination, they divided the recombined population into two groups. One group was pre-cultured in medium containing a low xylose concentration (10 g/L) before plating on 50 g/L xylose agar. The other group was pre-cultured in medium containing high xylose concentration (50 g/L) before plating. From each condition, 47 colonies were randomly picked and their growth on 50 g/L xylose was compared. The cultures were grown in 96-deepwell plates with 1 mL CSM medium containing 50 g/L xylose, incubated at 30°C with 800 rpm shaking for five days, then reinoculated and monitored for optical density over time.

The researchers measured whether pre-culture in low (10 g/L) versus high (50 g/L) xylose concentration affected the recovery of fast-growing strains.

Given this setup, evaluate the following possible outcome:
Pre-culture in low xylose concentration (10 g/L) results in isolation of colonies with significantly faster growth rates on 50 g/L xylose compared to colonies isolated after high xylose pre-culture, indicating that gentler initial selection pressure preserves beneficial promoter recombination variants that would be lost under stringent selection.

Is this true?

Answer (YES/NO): NO